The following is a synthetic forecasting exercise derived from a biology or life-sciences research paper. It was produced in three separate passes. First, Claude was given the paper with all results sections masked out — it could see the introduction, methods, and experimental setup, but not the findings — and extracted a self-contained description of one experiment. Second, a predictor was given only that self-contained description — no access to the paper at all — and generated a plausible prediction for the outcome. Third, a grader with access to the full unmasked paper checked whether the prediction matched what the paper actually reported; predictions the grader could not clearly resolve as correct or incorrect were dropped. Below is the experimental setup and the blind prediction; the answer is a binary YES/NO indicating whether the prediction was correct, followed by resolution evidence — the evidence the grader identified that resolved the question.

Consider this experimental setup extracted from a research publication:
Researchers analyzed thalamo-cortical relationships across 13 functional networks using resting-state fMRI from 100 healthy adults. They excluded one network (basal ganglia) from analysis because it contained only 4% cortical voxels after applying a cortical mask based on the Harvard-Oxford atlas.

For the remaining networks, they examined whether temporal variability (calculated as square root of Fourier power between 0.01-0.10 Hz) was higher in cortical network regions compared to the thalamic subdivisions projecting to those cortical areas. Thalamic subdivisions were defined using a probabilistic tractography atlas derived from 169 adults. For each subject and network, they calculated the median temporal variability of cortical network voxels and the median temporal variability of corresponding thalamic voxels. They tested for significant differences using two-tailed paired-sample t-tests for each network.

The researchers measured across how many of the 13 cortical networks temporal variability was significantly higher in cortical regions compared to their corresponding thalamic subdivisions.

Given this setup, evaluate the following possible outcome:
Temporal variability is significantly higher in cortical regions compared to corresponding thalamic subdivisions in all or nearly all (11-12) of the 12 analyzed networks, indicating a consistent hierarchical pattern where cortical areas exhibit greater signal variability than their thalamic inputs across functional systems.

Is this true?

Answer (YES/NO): YES